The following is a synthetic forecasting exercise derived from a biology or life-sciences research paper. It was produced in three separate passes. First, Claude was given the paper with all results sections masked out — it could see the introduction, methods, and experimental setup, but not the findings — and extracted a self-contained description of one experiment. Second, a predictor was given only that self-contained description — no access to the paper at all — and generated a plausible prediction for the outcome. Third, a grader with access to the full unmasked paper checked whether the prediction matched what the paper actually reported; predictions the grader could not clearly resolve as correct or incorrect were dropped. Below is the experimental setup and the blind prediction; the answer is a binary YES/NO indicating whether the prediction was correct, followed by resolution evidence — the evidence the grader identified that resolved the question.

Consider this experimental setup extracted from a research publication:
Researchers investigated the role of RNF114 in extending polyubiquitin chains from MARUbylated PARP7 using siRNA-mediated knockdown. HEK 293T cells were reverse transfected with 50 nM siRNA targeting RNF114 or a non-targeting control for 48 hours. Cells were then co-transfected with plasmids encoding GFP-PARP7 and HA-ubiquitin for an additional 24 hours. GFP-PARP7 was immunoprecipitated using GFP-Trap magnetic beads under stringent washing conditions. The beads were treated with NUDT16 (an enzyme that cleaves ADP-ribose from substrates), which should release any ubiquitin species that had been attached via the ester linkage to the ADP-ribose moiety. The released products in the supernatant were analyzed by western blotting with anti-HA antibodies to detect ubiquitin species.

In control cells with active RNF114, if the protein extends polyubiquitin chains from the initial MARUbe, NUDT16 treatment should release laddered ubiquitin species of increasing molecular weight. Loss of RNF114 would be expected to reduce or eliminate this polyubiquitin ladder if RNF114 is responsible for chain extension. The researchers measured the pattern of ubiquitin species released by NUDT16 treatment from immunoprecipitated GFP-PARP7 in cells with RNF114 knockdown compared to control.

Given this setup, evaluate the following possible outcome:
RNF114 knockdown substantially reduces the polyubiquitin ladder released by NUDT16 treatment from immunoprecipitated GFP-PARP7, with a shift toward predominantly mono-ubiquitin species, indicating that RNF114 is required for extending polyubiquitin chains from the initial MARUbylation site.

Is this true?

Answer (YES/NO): YES